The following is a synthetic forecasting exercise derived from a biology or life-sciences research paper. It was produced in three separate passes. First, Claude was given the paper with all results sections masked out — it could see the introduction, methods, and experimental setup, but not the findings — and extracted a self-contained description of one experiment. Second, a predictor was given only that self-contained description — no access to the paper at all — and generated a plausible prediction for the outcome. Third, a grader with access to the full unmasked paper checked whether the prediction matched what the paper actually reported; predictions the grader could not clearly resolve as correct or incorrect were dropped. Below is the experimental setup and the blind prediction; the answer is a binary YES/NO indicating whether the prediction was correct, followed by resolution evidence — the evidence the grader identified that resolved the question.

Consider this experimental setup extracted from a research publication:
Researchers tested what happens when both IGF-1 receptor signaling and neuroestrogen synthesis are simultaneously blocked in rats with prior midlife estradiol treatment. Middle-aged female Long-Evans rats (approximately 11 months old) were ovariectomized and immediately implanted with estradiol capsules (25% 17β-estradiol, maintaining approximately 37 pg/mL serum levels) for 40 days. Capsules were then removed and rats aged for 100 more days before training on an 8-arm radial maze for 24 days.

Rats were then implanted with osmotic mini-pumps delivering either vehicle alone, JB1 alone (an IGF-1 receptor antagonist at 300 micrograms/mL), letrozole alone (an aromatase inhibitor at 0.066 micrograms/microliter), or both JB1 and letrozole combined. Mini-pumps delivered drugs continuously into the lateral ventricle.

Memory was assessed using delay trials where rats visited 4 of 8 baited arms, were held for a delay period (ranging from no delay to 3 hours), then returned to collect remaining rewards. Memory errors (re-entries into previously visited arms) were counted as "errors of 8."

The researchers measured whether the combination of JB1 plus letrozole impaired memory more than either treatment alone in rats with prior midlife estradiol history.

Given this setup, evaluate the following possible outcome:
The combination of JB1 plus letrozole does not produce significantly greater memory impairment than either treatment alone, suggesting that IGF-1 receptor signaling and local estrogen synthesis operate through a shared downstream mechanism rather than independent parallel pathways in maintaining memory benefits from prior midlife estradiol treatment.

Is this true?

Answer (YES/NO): YES